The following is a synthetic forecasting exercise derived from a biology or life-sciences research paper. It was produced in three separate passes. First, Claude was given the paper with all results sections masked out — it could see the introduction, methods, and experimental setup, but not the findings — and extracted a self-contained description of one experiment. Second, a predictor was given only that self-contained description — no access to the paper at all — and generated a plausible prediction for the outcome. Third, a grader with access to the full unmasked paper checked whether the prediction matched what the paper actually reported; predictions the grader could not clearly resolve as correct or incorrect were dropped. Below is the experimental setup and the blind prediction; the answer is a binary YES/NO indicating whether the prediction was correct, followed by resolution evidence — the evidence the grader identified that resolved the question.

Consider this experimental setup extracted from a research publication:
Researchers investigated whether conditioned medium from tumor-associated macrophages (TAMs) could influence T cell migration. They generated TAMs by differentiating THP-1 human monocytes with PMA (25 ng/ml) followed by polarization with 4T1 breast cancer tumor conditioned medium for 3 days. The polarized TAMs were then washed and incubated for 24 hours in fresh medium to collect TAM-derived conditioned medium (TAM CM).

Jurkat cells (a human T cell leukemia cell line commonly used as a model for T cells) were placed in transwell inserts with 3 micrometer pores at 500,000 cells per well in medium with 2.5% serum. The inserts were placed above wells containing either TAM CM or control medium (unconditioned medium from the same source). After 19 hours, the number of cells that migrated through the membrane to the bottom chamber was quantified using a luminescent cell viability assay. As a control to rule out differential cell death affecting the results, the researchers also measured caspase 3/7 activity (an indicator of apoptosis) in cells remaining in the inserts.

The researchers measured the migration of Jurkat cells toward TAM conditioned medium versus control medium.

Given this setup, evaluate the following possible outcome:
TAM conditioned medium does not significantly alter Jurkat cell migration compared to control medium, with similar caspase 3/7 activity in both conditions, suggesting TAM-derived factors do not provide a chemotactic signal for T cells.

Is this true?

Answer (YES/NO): NO